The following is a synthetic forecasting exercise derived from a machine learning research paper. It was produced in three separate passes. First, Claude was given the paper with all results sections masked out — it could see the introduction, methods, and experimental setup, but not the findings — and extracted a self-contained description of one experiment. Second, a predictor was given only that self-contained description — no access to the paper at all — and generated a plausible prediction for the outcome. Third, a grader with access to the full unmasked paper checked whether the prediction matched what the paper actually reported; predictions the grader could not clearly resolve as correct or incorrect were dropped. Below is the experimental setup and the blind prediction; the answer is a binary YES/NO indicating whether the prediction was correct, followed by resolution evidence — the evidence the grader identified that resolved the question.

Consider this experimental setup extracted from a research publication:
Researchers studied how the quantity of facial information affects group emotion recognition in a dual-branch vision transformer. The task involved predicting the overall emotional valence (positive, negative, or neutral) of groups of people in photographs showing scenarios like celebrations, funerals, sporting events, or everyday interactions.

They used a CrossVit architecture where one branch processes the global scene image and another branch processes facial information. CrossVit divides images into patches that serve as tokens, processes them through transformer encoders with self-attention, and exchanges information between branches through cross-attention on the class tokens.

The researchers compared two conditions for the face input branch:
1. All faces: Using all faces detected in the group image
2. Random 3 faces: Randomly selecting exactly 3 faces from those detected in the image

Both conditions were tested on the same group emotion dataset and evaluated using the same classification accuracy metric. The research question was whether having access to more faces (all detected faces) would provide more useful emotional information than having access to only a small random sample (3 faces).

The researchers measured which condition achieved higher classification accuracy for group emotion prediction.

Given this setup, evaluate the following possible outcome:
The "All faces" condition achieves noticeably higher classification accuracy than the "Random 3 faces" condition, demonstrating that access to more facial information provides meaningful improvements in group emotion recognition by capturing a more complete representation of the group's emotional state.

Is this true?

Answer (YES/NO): NO